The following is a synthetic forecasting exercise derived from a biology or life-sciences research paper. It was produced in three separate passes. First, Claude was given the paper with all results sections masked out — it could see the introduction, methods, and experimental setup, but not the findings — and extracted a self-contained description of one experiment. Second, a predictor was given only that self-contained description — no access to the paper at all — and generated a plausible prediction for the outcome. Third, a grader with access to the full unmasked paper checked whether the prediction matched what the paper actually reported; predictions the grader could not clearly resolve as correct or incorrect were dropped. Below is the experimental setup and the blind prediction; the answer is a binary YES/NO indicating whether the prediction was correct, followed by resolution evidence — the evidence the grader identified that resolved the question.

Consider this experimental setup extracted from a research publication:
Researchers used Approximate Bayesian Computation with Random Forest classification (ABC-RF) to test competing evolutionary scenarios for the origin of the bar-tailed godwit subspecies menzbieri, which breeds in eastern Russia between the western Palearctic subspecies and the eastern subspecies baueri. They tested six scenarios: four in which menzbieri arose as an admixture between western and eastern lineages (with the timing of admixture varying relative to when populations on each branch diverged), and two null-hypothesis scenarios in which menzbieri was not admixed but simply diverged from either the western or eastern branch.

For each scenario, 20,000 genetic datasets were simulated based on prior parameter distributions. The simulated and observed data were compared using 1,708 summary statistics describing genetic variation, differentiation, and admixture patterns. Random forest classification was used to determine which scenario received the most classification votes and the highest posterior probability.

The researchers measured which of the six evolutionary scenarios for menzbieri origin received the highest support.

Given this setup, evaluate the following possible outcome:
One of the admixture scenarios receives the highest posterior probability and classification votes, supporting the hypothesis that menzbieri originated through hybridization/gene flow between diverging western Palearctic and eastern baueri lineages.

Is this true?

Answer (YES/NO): YES